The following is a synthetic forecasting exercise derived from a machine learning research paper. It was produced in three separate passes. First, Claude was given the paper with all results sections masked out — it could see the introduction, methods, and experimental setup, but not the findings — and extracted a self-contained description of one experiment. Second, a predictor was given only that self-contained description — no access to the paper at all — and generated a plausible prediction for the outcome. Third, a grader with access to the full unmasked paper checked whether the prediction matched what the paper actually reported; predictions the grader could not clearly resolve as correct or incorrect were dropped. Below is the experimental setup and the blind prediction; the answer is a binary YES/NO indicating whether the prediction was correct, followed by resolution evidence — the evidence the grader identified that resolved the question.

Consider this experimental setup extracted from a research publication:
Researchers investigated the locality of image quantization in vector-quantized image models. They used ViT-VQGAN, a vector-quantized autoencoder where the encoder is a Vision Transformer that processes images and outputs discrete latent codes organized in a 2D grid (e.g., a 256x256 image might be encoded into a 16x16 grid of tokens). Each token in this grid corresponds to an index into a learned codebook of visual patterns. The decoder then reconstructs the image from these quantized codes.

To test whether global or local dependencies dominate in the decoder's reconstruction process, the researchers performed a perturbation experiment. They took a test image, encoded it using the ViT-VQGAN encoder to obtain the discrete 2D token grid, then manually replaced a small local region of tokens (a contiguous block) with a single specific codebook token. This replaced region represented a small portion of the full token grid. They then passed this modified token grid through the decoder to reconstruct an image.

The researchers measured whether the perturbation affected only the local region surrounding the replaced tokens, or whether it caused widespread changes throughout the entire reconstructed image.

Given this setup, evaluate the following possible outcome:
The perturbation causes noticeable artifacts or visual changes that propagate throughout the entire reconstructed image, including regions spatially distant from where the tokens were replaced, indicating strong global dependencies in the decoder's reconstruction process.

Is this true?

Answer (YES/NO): NO